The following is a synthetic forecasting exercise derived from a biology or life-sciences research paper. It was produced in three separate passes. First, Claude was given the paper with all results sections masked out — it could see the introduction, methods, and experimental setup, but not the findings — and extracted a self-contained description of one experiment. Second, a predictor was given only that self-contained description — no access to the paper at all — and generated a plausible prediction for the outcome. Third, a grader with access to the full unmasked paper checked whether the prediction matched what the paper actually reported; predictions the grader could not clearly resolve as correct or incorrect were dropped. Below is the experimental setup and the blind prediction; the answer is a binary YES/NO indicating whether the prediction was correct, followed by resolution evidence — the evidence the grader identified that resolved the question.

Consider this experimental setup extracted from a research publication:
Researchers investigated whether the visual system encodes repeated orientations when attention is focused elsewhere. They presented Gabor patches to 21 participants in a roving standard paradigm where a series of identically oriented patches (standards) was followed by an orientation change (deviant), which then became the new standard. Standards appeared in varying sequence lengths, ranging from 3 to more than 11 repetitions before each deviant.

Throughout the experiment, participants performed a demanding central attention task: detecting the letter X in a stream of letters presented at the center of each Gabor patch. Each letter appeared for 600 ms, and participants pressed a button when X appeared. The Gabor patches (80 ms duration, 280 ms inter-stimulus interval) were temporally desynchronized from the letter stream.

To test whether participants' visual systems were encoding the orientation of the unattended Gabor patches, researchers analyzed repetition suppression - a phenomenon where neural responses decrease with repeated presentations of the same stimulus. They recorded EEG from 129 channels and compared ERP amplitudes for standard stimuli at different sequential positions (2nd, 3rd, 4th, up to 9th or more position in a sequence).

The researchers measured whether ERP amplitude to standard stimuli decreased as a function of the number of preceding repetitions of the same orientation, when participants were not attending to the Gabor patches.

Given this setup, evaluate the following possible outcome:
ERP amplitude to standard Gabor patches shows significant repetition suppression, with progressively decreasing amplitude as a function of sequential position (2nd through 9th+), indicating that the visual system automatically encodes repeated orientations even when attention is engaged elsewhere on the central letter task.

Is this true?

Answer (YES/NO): YES